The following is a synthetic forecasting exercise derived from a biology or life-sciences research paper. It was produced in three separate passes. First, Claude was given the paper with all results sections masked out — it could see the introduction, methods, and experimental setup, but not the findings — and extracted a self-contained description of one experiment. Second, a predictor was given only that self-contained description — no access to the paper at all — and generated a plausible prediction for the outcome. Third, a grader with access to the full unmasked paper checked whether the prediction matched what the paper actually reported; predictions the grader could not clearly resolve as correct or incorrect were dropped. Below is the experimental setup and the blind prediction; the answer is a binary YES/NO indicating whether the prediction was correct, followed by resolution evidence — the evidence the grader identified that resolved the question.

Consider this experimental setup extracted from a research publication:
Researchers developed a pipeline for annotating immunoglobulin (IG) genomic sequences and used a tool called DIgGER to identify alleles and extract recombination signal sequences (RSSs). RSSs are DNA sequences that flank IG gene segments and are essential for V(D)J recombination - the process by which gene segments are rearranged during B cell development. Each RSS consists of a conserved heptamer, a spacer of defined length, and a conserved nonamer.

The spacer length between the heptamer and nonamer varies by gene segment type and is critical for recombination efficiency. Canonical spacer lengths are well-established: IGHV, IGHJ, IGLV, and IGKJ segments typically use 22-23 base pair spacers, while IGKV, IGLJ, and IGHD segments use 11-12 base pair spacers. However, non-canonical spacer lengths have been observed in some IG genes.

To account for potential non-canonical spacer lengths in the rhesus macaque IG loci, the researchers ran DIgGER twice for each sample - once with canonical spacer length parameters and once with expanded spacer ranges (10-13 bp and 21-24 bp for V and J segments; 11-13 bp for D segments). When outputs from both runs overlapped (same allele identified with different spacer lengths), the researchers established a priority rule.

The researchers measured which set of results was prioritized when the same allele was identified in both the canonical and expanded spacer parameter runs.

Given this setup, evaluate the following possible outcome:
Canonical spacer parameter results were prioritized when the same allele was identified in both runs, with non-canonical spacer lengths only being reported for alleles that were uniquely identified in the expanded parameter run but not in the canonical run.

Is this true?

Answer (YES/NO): YES